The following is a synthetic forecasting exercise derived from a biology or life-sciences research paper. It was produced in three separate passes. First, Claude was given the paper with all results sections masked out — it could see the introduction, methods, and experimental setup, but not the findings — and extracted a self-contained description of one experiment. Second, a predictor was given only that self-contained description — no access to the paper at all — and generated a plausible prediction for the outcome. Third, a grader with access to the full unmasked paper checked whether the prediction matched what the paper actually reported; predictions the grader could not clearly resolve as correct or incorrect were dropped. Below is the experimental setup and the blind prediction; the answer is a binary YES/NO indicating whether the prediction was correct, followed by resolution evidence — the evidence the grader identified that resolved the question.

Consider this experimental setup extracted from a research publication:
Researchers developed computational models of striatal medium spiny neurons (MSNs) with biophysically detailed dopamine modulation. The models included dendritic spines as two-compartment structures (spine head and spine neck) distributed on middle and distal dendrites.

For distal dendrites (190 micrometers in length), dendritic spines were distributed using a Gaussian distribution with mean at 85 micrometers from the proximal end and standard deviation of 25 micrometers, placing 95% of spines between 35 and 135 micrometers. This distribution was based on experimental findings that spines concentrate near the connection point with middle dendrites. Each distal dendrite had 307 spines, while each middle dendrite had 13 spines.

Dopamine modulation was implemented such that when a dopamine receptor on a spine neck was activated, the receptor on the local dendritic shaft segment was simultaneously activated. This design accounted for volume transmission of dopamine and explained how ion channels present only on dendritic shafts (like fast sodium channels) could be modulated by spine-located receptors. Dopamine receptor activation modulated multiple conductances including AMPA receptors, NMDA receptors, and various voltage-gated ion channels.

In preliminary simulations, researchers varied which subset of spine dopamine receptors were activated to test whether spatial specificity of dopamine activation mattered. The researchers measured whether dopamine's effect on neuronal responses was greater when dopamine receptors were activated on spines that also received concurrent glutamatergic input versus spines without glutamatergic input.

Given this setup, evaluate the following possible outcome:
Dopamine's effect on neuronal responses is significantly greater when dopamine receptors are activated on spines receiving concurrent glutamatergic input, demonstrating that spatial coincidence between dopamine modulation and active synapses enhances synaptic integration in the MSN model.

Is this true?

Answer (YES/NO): YES